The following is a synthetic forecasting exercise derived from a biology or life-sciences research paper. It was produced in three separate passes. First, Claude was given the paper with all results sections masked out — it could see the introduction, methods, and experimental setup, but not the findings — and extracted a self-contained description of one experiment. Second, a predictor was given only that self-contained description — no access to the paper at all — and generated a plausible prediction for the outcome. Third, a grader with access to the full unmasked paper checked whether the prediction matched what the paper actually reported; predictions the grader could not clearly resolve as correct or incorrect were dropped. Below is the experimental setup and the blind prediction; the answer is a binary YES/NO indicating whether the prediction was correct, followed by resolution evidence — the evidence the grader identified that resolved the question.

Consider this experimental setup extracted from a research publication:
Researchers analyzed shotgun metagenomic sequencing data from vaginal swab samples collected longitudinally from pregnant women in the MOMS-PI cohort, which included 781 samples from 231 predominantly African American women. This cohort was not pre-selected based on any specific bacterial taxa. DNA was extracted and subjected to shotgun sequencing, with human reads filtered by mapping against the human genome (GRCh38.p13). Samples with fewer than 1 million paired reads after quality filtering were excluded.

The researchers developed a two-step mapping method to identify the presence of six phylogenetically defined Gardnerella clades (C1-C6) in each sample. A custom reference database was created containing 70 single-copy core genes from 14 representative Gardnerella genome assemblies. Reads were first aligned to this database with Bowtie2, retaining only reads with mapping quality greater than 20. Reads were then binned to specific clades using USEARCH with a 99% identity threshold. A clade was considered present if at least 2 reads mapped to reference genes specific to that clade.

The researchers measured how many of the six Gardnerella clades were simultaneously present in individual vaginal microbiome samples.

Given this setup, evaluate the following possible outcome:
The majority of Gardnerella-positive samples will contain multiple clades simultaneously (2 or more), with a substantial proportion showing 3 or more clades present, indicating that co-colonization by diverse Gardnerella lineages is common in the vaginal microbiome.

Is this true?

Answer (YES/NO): YES